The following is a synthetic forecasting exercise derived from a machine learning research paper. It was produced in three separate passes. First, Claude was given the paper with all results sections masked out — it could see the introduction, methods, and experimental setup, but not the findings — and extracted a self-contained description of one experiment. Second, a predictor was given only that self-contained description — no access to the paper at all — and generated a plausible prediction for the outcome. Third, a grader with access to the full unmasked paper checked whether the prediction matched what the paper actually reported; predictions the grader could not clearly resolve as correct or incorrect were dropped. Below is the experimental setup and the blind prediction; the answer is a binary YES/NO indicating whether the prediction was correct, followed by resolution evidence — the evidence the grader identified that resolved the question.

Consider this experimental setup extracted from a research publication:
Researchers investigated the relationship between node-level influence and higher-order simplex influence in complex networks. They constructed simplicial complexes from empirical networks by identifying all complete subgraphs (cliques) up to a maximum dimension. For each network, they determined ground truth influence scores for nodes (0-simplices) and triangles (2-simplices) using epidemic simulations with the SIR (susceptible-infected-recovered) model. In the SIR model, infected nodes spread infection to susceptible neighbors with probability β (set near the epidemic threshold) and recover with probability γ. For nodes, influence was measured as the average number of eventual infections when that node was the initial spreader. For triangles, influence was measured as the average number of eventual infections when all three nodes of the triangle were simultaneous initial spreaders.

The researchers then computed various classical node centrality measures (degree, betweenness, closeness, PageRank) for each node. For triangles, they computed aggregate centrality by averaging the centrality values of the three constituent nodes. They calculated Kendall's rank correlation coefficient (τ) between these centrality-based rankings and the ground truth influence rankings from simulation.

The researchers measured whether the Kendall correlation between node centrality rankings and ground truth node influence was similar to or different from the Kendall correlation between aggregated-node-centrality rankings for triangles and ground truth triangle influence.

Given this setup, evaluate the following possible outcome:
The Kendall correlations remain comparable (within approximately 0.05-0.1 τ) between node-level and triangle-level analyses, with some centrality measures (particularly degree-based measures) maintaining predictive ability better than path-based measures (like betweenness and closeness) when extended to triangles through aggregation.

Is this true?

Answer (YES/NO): NO